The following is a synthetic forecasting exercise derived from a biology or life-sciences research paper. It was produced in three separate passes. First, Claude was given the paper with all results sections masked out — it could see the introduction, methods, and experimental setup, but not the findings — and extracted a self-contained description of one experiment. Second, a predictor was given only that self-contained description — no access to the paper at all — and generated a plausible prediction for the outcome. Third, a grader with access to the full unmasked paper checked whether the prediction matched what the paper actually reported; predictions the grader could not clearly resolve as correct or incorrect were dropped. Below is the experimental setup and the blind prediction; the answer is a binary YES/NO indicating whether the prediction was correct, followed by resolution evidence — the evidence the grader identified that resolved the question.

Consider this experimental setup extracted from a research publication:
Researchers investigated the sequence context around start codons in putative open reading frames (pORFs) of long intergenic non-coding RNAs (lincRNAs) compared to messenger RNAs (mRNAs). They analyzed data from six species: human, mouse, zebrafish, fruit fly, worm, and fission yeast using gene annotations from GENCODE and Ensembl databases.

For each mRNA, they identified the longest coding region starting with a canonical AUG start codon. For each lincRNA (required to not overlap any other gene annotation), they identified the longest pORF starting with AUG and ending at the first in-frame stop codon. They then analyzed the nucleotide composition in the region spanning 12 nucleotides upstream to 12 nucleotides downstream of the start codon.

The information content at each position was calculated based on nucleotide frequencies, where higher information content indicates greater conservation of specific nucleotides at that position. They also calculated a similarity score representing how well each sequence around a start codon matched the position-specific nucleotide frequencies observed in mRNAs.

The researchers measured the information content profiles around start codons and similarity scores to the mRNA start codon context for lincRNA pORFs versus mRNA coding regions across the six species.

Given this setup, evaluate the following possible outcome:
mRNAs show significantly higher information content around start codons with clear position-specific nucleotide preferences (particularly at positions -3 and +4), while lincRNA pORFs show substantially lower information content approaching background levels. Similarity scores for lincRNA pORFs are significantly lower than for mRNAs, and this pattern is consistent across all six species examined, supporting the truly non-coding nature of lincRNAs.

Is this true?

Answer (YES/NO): NO